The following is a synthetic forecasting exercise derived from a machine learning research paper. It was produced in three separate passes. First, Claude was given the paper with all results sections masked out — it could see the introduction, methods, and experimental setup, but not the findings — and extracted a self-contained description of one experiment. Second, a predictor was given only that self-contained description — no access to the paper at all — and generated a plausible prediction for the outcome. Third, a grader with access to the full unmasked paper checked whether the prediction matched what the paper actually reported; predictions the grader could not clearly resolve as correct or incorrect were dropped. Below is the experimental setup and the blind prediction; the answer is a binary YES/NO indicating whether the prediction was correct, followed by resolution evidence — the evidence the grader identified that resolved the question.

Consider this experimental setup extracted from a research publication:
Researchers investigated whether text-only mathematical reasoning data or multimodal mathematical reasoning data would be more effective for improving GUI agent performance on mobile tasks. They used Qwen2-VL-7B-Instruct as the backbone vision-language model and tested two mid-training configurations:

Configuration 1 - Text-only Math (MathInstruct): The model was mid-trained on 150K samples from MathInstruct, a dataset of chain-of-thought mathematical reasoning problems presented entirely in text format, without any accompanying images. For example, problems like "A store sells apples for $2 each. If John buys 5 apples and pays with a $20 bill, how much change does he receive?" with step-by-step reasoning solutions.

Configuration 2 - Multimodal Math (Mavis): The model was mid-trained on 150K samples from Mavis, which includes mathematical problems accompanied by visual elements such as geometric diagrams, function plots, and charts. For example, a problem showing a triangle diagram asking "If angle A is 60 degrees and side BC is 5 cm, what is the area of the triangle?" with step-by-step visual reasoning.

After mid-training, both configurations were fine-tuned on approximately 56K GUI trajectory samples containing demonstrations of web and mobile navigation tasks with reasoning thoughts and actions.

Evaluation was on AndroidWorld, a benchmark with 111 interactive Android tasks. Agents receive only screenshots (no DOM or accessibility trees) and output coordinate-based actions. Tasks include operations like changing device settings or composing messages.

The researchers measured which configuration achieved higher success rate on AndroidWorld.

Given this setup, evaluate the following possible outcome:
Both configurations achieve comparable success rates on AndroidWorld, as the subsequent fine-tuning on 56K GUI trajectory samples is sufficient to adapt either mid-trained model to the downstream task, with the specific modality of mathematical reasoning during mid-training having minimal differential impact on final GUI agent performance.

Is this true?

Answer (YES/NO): NO